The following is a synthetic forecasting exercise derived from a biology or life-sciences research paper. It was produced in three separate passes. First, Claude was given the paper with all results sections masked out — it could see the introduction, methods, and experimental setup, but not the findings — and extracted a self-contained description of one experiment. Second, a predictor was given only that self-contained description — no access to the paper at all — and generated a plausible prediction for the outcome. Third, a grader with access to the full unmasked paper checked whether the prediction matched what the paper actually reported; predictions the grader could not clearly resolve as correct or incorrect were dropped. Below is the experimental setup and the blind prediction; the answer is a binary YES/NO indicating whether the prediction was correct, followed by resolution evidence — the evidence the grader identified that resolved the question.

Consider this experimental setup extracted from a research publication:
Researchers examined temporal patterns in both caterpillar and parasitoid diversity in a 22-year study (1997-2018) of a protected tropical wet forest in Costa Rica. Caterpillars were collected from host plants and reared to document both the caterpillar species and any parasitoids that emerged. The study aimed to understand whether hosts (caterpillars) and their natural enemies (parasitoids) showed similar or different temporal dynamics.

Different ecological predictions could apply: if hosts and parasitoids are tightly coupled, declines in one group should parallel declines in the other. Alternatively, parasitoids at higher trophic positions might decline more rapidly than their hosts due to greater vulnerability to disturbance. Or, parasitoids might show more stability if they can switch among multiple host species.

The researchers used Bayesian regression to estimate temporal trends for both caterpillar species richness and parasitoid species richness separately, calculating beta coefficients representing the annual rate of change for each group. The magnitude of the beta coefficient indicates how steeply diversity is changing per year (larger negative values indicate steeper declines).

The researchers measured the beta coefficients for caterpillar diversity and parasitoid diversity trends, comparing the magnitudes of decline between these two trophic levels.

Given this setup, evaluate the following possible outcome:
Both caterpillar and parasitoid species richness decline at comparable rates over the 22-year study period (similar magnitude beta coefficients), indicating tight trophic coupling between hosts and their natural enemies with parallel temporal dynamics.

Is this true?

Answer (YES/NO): YES